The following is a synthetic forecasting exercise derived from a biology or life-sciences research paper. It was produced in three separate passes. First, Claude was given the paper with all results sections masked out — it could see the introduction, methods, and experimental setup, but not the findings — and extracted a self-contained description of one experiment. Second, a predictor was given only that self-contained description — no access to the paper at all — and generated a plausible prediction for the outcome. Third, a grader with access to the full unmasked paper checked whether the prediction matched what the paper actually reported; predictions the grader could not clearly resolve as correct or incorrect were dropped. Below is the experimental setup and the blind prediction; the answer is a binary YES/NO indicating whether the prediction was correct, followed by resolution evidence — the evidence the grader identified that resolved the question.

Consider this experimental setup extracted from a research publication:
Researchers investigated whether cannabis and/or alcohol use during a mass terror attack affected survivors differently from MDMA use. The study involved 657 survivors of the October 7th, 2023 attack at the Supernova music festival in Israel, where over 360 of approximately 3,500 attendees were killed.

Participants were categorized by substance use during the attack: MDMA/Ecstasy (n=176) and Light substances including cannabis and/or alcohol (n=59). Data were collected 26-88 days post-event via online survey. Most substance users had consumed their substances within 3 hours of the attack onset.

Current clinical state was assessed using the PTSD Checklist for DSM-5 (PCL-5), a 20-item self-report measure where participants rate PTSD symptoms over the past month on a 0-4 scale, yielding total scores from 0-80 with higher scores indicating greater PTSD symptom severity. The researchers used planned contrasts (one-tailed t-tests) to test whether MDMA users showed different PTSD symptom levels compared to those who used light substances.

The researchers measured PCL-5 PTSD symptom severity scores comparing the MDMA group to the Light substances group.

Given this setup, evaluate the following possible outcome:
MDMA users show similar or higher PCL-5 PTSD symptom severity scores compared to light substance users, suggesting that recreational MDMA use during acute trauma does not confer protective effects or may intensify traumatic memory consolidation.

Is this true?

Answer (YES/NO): NO